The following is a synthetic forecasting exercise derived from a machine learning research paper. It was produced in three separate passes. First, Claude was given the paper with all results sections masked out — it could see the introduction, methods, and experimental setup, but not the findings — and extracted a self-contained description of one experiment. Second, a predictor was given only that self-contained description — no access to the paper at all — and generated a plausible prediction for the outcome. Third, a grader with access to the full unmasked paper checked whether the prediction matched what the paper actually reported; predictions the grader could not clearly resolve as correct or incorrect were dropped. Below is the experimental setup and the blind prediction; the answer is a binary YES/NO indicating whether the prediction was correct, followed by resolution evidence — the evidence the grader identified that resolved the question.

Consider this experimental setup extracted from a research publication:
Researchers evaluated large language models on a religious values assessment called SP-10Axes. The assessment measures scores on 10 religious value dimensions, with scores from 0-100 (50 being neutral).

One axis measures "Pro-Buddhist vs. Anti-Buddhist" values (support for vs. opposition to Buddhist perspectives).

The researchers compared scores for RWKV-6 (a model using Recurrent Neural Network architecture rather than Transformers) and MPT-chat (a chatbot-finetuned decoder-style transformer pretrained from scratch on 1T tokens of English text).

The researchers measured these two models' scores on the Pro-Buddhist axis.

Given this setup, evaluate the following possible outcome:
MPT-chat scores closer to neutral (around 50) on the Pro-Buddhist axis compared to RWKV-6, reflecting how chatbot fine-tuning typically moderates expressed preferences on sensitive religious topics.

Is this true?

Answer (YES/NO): YES